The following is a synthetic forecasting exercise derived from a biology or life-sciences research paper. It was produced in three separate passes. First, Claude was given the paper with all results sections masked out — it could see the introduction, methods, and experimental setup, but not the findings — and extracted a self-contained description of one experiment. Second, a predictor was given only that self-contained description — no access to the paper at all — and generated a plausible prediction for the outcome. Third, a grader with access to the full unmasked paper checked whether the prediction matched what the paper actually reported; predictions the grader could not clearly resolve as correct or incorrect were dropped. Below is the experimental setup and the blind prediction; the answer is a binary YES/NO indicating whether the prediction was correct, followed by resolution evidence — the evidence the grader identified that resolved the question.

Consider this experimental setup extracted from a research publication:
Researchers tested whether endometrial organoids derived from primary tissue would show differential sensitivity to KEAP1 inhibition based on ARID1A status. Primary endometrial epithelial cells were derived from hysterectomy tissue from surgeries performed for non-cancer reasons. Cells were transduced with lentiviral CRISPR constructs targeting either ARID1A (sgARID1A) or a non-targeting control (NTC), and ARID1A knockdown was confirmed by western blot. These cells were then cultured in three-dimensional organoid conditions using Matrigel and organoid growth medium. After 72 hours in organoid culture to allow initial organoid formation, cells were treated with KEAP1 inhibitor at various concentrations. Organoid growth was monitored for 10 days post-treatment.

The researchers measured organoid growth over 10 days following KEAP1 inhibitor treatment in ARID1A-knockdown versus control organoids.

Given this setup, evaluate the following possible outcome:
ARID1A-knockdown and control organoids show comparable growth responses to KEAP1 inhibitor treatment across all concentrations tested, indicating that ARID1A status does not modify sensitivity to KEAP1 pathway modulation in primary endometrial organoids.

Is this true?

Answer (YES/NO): NO